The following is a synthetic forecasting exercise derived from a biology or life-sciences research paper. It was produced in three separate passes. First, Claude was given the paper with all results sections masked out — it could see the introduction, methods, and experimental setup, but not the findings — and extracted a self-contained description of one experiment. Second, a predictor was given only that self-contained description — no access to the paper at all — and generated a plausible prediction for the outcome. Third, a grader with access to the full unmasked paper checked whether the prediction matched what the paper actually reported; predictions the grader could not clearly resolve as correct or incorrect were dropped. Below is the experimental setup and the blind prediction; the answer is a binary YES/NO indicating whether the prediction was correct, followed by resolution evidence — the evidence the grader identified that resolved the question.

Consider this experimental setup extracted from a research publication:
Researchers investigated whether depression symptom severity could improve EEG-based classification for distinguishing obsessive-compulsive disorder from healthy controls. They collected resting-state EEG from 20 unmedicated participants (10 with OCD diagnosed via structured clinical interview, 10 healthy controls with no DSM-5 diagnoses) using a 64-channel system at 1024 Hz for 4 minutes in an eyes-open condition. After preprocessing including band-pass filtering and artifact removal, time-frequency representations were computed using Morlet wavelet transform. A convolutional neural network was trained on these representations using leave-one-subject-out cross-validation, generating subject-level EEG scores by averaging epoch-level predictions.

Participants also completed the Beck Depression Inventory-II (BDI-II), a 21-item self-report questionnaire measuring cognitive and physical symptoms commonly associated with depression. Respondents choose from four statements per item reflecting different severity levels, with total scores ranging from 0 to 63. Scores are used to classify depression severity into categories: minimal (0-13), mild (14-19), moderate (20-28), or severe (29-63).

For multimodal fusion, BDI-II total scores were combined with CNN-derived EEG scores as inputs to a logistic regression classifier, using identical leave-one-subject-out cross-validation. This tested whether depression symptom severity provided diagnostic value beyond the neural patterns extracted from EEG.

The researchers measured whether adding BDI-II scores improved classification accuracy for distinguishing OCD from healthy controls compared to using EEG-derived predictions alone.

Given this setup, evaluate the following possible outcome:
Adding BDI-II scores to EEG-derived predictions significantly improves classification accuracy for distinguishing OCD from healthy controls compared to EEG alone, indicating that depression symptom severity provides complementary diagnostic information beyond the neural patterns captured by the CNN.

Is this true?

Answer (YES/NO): NO